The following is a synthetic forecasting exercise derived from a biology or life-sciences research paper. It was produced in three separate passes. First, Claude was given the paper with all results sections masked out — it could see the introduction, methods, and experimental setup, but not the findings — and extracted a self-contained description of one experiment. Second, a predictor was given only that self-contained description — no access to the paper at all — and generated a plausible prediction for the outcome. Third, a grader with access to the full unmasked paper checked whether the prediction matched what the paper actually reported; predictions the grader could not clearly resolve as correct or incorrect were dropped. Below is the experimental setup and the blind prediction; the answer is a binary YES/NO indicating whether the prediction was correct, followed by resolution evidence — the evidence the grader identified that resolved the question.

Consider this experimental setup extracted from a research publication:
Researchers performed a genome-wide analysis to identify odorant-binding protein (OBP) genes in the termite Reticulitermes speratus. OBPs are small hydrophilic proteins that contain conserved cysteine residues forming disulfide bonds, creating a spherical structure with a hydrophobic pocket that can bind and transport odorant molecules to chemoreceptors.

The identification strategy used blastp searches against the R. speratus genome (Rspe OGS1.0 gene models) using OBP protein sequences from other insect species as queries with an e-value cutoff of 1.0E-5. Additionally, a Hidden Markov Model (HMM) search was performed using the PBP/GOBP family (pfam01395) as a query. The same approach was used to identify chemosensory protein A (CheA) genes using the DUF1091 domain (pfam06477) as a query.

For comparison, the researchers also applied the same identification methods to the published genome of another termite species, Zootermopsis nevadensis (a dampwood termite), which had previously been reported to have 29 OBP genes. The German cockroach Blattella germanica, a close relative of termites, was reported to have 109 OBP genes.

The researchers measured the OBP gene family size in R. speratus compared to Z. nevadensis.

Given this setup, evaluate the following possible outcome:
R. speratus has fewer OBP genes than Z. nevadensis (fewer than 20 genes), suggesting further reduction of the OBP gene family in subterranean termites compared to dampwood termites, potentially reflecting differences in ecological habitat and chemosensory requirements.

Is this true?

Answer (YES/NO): NO